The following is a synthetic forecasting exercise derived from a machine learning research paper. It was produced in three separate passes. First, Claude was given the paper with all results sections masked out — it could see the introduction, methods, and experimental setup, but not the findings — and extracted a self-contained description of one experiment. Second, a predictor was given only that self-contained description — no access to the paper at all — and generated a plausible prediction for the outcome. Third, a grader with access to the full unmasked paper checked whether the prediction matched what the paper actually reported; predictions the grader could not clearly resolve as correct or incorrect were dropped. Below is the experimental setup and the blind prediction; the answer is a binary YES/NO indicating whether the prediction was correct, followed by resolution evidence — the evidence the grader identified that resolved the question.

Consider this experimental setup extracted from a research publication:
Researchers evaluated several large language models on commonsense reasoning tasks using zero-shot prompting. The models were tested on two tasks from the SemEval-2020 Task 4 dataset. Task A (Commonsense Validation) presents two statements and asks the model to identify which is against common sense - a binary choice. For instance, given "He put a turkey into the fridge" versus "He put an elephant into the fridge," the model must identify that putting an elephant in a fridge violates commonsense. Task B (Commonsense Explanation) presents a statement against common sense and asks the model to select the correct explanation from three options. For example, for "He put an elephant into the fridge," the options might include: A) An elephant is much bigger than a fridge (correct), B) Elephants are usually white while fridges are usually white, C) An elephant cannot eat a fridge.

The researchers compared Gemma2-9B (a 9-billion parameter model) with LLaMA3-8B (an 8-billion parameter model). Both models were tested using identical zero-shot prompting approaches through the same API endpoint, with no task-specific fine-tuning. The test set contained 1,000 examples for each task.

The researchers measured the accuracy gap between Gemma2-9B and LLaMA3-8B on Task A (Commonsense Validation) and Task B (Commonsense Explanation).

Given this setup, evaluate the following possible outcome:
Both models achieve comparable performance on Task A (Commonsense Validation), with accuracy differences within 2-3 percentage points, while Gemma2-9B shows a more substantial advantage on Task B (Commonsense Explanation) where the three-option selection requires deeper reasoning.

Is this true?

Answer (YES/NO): NO